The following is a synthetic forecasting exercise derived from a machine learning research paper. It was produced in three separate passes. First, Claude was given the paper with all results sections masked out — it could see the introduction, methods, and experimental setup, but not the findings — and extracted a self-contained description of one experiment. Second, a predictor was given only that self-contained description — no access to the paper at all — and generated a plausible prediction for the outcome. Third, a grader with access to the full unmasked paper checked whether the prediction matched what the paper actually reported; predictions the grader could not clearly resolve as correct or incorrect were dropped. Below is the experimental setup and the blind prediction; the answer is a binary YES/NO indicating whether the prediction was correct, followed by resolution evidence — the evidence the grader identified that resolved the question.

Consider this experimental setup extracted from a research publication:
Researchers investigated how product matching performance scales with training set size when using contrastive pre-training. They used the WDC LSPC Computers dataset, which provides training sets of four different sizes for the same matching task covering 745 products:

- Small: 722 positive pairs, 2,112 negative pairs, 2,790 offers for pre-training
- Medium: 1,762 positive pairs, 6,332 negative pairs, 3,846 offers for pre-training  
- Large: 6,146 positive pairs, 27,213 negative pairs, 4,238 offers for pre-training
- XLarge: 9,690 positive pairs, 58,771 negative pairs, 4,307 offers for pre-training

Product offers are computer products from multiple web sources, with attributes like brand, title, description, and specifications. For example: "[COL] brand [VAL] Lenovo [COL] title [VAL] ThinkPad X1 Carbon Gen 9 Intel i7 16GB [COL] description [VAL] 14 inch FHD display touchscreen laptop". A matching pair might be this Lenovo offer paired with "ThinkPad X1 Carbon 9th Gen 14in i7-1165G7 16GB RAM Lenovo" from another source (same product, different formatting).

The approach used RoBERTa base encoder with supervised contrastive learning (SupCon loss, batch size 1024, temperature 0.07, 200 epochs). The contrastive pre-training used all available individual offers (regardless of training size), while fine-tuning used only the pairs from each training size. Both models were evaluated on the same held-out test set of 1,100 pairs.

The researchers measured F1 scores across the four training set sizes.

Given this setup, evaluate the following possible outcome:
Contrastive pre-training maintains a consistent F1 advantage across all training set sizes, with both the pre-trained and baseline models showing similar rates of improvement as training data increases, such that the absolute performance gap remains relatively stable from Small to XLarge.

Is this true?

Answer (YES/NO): NO